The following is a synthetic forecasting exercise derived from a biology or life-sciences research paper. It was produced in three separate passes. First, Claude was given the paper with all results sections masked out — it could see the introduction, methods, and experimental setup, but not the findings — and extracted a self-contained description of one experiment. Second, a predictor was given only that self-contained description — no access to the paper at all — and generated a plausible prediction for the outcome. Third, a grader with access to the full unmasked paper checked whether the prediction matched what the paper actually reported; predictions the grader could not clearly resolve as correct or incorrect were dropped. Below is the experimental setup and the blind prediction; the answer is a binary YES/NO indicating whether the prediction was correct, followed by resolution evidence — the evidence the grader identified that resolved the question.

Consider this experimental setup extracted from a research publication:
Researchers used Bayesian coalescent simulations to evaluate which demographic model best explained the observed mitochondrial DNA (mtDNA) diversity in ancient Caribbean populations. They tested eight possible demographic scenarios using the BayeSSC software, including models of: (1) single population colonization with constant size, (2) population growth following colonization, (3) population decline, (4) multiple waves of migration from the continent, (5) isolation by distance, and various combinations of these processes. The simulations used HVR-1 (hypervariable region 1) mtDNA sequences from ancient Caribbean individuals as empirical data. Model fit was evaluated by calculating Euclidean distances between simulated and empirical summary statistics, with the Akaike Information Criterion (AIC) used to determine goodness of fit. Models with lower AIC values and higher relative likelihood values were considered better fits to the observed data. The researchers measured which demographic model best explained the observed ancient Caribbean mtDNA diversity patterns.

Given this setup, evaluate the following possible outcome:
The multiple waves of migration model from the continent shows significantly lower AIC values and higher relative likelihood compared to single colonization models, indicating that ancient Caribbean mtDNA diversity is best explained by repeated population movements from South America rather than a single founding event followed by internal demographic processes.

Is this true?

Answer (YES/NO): NO